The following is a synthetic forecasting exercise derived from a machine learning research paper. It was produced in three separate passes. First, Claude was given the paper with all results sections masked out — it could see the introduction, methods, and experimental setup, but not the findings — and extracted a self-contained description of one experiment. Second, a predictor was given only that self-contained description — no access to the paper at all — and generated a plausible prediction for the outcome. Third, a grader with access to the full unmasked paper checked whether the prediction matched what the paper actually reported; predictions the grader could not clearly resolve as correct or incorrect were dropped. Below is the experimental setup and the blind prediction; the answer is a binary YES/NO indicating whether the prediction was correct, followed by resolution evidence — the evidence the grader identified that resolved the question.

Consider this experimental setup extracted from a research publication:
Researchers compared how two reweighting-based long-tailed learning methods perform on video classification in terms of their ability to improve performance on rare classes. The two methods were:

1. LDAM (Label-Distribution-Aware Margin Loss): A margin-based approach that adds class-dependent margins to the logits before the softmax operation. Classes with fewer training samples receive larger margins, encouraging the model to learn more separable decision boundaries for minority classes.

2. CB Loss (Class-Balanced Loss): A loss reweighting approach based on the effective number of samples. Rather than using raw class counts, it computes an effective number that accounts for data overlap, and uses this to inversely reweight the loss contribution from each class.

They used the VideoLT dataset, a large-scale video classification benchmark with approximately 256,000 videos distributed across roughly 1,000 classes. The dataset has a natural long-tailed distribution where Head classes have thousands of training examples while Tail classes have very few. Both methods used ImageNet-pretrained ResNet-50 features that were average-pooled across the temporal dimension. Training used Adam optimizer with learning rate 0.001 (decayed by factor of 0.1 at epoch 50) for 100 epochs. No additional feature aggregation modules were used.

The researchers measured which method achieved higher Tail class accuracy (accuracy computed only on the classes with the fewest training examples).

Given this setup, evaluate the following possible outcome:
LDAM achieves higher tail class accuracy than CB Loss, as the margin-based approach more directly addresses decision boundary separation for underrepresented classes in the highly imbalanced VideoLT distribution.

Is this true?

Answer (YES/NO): NO